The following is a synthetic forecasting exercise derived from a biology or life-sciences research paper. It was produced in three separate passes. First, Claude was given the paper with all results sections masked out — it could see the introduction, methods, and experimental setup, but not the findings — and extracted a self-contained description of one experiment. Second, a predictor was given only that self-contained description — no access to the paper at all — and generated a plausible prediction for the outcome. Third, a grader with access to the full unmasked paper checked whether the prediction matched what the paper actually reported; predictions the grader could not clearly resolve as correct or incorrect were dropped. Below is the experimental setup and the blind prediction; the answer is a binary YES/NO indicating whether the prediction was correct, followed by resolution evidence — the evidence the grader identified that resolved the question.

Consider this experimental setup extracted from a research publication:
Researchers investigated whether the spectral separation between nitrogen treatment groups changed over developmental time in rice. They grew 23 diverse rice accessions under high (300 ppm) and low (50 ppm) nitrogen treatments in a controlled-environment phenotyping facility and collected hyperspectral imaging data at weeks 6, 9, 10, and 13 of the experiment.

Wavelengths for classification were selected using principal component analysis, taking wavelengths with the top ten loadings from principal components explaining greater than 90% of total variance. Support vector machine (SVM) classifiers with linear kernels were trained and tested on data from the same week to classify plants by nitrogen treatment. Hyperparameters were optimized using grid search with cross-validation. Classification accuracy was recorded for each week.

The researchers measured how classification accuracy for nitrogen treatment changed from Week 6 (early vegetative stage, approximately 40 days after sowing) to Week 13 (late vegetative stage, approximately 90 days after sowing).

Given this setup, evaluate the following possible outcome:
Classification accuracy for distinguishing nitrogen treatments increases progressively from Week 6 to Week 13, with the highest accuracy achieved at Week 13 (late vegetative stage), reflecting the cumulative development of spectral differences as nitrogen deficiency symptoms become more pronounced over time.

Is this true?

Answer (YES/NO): NO